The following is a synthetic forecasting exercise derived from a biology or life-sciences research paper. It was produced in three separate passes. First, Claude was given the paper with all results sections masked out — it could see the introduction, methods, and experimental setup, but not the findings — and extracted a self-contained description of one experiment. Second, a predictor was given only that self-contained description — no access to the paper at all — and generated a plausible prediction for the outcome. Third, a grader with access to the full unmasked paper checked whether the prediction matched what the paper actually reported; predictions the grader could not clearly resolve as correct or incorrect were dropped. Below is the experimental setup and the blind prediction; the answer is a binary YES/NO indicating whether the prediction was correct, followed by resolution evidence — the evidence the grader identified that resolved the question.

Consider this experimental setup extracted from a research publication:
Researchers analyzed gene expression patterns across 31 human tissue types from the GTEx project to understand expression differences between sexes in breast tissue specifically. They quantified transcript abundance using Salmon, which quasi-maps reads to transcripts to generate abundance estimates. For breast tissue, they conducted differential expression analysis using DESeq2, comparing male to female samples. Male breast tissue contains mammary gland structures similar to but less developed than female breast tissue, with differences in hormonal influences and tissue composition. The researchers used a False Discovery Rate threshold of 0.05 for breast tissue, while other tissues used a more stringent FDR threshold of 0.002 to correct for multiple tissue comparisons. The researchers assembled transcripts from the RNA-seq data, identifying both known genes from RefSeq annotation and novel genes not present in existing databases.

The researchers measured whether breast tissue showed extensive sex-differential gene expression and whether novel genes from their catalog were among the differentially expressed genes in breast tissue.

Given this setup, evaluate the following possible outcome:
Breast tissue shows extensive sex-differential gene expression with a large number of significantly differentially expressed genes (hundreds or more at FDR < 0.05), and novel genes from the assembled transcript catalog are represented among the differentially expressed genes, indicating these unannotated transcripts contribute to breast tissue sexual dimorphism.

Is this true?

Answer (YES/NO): YES